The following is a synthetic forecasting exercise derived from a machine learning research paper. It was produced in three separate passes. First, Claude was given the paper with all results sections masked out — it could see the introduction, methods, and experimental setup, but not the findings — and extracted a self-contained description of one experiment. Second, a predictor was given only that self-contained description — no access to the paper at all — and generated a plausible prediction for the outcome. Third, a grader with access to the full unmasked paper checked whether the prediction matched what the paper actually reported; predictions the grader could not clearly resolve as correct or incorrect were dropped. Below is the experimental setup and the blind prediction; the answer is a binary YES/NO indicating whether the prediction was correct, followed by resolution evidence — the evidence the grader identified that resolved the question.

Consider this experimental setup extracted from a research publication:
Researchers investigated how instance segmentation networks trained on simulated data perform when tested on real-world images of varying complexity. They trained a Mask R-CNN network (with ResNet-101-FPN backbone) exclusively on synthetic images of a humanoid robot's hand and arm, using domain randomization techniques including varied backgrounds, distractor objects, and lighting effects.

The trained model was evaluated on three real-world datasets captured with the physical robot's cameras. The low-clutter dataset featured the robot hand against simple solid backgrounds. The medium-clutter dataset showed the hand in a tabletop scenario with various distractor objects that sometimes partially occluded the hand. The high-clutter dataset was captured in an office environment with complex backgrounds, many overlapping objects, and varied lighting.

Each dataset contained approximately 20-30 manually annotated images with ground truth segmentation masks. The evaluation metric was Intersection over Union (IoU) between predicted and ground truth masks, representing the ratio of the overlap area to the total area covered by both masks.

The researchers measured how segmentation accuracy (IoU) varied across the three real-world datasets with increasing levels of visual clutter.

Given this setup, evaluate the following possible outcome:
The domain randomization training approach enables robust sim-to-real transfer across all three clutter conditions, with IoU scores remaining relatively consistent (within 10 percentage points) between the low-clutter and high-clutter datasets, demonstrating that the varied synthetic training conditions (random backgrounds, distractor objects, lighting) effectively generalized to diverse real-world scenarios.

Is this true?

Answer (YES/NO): NO